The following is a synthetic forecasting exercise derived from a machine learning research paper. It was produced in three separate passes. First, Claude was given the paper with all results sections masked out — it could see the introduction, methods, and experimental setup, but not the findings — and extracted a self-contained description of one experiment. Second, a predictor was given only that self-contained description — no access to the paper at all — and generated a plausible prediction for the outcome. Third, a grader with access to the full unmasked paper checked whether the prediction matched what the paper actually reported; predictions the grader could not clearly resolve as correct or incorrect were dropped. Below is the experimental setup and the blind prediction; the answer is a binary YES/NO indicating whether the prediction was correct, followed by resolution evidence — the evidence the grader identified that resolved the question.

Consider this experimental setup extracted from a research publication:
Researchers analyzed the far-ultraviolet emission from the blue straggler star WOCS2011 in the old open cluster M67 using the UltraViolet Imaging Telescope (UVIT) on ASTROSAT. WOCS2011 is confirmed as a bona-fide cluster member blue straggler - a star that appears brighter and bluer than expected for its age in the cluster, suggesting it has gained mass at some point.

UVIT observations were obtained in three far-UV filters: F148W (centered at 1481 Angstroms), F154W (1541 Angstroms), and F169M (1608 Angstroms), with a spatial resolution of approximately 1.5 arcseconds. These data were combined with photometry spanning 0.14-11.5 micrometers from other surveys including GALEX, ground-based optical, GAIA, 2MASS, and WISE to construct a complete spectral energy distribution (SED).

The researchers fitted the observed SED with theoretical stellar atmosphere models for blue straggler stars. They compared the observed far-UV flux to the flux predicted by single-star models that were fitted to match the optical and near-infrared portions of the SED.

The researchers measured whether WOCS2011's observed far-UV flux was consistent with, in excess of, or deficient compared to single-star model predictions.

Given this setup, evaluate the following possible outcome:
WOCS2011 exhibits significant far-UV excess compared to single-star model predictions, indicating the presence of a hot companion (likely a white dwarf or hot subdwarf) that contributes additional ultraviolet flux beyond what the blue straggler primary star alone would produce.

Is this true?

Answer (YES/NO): NO